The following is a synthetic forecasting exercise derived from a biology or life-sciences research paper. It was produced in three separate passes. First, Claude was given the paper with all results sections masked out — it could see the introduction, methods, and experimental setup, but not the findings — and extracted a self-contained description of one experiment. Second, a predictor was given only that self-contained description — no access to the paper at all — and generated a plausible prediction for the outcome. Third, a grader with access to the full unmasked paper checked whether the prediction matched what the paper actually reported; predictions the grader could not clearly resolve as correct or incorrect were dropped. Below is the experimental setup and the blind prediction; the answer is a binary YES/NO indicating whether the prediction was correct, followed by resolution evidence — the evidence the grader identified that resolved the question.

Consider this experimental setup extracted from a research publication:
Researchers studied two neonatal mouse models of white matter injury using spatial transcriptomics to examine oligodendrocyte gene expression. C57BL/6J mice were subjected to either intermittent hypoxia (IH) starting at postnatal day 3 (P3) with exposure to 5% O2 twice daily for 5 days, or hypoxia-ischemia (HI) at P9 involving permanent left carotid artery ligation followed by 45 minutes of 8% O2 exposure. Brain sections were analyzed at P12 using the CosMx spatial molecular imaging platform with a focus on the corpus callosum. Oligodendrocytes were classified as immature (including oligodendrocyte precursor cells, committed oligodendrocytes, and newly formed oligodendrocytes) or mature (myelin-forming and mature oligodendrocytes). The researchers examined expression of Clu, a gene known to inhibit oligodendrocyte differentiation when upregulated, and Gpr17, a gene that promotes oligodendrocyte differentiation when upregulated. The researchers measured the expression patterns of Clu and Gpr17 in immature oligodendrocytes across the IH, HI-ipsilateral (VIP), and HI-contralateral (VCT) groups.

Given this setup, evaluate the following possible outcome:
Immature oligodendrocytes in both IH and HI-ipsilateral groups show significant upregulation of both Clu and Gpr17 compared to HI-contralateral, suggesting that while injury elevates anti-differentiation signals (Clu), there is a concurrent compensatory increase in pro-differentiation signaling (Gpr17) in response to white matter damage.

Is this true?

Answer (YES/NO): NO